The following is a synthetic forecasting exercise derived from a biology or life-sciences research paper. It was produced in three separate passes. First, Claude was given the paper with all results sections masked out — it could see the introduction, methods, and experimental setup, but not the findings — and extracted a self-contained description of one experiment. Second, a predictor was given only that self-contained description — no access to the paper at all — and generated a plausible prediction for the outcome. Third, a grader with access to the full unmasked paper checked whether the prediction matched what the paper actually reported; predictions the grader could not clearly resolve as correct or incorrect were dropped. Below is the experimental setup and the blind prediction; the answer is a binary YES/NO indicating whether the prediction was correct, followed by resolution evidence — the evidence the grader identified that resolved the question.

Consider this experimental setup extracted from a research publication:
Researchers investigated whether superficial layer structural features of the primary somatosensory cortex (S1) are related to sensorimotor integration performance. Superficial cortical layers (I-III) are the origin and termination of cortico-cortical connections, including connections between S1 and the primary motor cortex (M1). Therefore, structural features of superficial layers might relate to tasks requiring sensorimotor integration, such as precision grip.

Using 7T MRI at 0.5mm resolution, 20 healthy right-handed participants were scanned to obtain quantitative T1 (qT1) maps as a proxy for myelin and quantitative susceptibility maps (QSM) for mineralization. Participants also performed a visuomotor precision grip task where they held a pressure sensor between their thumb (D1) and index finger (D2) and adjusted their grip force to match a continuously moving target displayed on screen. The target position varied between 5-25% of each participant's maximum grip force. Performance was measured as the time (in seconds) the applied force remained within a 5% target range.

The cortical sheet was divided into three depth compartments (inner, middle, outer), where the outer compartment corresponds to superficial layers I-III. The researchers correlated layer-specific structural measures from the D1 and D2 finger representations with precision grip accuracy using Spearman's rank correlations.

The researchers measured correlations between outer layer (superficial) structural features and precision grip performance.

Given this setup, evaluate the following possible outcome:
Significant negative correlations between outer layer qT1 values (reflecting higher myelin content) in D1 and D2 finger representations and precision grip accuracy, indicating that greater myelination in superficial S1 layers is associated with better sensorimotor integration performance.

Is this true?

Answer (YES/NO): NO